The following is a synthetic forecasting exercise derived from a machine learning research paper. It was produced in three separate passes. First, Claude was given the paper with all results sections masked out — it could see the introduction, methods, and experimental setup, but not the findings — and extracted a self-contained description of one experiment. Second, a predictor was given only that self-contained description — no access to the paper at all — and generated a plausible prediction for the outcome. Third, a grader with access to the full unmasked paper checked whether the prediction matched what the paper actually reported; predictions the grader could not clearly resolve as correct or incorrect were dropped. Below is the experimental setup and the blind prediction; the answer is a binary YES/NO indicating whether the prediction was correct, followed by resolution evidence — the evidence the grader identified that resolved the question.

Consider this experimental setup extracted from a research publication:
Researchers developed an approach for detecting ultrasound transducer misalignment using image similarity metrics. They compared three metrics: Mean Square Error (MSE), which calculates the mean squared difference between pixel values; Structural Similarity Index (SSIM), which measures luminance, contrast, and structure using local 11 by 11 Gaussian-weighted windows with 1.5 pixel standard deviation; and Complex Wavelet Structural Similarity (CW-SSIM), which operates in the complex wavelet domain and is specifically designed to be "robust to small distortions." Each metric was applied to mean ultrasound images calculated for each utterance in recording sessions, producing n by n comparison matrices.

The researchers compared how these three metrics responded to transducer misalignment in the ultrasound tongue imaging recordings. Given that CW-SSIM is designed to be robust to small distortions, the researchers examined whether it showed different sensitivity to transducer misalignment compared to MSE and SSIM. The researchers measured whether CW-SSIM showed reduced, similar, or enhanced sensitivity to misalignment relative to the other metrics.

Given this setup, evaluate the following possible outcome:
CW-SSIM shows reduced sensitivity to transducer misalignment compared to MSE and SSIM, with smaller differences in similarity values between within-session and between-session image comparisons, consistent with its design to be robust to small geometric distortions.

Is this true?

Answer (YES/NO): YES